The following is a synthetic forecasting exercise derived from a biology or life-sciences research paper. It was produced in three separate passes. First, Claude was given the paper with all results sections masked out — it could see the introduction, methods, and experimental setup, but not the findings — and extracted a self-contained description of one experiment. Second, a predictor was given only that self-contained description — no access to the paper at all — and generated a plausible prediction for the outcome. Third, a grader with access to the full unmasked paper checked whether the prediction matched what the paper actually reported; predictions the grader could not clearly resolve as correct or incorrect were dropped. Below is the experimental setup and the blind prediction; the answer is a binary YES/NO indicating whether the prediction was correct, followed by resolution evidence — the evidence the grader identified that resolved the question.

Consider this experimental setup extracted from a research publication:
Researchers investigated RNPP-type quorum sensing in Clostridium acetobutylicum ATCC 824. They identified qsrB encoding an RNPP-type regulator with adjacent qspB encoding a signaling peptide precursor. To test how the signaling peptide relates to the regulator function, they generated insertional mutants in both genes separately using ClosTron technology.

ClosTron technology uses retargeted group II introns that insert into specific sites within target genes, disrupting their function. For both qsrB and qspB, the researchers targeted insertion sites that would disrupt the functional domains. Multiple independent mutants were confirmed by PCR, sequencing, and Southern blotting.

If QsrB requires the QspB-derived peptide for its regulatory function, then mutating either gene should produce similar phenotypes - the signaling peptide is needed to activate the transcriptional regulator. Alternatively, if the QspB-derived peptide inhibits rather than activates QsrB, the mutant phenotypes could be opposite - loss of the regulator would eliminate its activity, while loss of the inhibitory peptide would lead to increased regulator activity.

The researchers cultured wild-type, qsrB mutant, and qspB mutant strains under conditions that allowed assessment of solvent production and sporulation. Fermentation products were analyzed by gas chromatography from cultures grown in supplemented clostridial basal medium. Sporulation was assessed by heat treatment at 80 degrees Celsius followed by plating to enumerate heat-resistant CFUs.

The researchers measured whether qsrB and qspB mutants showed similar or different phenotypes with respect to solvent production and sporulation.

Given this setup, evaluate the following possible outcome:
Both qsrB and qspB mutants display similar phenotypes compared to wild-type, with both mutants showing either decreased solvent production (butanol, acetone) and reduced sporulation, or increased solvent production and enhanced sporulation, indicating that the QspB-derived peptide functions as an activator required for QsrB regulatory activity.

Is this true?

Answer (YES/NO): NO